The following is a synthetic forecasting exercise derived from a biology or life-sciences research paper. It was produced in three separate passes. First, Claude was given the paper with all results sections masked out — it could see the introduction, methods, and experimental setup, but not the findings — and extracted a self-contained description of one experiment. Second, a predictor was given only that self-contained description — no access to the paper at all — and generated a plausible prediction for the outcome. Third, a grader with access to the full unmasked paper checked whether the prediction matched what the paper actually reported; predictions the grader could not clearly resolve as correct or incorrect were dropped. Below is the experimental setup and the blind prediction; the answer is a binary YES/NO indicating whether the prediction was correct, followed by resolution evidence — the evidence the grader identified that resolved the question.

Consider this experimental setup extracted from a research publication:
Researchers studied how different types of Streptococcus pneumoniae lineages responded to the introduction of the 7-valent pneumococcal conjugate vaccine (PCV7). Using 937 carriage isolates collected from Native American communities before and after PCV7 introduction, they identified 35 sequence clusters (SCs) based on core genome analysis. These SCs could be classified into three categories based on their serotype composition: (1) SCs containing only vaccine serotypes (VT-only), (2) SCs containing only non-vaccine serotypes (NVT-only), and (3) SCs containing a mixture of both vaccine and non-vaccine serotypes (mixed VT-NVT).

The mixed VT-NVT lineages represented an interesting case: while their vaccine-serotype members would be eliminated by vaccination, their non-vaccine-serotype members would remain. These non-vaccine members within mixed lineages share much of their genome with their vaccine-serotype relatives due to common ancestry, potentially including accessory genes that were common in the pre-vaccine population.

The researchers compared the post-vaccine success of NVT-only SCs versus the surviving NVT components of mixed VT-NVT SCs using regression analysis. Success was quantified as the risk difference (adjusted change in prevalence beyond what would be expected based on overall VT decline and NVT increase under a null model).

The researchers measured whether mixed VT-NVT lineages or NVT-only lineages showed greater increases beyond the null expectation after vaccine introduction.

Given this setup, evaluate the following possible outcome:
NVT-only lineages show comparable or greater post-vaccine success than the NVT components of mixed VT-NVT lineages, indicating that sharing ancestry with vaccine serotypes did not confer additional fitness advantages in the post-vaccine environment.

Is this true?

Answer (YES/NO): NO